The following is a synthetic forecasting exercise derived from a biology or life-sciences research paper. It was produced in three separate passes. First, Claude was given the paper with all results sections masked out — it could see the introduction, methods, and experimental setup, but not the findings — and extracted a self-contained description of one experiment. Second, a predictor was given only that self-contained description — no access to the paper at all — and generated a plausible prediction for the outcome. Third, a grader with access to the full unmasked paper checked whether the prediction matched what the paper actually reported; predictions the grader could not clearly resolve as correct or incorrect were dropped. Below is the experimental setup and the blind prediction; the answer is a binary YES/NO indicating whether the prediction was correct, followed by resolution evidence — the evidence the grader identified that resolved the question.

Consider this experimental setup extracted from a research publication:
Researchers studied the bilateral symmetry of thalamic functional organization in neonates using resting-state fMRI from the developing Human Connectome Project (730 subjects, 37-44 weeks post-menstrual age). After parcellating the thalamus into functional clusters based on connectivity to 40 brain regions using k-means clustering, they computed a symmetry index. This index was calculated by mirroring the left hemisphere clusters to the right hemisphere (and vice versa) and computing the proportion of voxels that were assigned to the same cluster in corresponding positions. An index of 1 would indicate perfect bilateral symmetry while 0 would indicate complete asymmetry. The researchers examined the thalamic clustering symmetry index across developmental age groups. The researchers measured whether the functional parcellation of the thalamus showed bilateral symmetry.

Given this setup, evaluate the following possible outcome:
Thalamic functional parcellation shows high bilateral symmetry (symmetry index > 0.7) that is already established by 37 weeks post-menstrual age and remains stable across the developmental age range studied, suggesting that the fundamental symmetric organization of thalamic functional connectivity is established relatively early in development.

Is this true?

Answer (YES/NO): NO